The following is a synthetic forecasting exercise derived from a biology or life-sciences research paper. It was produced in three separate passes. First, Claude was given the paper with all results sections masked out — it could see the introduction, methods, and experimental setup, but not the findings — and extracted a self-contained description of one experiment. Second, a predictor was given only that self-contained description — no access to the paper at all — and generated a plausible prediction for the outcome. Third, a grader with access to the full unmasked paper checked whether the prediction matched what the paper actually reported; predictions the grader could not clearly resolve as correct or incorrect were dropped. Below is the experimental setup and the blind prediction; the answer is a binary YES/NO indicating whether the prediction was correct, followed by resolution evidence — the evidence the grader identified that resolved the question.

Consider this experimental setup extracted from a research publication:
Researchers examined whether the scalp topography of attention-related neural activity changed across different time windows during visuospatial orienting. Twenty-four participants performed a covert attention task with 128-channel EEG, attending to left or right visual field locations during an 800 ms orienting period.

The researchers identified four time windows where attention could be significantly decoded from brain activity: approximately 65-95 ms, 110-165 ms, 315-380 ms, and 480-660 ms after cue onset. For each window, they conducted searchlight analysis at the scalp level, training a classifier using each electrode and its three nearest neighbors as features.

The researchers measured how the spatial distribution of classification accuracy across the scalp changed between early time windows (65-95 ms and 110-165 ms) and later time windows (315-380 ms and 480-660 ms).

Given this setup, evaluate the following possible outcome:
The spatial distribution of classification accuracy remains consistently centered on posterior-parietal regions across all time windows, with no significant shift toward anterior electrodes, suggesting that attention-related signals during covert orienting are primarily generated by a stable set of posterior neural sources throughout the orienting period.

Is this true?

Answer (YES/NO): NO